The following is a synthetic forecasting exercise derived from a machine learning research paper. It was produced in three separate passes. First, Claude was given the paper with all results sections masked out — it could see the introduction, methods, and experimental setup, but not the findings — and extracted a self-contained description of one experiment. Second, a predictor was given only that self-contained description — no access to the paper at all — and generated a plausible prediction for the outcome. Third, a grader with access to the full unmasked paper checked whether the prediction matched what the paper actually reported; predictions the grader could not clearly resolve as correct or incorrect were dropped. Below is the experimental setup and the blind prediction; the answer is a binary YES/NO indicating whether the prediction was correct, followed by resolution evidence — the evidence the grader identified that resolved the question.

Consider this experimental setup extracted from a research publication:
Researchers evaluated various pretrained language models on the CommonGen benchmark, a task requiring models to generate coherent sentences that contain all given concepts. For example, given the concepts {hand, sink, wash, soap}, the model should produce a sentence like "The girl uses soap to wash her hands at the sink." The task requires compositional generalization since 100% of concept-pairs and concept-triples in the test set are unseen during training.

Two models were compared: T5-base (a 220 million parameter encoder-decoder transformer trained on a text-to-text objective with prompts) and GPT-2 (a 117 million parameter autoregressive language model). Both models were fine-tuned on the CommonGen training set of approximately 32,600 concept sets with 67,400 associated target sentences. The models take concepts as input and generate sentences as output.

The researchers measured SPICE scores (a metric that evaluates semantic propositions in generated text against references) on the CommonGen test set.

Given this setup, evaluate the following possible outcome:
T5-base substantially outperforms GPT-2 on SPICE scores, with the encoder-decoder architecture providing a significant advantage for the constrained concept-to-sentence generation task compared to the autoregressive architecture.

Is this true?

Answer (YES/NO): NO